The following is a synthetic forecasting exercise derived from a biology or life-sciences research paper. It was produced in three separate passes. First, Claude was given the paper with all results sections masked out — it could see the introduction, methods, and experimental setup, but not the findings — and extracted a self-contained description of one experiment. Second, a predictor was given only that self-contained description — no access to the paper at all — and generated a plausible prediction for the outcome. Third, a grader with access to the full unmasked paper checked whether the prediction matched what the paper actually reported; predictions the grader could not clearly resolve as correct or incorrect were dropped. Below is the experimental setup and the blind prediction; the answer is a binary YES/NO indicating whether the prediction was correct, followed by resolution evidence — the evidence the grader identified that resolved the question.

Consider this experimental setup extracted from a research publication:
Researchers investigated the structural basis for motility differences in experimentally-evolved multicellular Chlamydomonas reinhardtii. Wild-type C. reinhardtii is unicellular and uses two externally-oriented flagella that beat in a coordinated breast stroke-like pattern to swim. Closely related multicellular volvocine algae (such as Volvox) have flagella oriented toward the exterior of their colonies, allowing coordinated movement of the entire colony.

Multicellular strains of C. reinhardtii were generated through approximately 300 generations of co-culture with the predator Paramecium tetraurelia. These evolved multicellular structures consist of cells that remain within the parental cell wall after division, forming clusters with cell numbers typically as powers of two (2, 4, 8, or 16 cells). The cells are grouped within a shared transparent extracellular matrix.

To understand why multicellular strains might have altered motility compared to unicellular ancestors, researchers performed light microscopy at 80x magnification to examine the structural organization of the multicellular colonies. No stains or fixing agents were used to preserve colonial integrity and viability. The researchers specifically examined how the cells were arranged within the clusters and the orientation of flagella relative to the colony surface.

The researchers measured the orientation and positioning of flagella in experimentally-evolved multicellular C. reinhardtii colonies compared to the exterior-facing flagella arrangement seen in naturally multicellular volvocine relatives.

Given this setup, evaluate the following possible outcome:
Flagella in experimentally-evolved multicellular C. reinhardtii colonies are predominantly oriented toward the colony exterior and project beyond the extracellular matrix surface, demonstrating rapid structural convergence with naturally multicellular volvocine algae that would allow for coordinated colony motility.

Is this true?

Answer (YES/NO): NO